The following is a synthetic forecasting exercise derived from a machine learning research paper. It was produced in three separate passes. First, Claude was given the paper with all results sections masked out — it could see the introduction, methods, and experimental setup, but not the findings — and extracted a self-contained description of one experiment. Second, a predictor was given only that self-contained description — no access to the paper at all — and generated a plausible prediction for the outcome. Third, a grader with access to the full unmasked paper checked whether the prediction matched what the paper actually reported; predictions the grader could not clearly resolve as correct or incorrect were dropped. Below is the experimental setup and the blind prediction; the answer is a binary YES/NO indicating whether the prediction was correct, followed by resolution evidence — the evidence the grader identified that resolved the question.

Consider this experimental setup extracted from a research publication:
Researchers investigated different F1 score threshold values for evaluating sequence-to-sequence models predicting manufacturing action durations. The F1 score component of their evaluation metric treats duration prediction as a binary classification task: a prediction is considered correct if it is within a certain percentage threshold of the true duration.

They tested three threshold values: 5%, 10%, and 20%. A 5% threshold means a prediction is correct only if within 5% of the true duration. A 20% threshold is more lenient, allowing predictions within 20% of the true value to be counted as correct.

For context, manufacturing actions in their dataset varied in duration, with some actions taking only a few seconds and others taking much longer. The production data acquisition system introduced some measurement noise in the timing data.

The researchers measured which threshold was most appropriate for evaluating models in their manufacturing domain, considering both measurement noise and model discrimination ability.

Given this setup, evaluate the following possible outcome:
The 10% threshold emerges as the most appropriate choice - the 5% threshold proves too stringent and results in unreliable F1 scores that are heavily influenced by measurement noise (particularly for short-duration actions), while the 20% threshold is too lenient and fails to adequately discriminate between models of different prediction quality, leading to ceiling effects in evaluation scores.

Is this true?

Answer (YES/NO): YES